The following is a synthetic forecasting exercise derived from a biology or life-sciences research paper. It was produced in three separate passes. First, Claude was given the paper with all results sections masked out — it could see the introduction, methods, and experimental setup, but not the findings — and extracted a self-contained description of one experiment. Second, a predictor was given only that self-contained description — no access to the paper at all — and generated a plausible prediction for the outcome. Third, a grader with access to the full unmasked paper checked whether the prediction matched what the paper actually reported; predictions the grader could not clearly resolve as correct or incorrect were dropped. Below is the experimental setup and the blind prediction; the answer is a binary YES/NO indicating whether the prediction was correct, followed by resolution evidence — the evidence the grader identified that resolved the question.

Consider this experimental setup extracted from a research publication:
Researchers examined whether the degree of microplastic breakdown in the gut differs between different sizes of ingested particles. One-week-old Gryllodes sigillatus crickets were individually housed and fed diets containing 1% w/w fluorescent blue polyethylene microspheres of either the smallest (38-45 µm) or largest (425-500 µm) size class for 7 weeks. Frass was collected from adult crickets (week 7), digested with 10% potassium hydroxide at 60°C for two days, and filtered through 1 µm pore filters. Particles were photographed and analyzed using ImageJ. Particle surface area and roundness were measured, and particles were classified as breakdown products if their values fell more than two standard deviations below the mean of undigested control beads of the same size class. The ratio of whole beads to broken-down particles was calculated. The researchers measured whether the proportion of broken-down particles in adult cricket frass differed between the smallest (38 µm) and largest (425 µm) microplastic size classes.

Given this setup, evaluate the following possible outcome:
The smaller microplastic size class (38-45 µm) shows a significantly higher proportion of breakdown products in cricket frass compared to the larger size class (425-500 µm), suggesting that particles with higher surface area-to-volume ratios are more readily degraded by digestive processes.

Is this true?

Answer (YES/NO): NO